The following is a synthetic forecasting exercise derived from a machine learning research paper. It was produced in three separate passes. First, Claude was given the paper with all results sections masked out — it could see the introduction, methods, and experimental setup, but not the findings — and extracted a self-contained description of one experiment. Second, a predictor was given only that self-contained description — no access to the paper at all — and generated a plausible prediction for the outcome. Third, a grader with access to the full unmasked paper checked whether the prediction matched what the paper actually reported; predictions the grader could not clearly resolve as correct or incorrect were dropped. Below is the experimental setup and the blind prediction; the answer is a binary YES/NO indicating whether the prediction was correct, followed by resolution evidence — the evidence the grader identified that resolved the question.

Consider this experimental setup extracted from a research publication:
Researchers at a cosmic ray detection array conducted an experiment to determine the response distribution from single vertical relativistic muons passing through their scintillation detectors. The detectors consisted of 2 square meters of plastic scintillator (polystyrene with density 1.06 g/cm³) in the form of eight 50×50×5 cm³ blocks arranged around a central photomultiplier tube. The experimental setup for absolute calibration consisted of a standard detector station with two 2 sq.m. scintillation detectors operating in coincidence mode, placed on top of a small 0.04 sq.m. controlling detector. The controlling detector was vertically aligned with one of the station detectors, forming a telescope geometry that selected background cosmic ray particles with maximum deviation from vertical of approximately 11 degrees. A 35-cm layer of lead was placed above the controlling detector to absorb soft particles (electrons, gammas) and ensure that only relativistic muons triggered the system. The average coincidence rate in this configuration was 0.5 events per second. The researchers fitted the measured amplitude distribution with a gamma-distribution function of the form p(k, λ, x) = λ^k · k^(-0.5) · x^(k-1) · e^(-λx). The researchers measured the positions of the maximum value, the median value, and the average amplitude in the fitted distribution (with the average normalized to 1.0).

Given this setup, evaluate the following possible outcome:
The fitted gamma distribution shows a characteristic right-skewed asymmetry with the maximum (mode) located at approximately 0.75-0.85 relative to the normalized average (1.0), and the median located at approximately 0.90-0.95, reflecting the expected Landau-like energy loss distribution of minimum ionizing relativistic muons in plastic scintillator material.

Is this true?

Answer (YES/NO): NO